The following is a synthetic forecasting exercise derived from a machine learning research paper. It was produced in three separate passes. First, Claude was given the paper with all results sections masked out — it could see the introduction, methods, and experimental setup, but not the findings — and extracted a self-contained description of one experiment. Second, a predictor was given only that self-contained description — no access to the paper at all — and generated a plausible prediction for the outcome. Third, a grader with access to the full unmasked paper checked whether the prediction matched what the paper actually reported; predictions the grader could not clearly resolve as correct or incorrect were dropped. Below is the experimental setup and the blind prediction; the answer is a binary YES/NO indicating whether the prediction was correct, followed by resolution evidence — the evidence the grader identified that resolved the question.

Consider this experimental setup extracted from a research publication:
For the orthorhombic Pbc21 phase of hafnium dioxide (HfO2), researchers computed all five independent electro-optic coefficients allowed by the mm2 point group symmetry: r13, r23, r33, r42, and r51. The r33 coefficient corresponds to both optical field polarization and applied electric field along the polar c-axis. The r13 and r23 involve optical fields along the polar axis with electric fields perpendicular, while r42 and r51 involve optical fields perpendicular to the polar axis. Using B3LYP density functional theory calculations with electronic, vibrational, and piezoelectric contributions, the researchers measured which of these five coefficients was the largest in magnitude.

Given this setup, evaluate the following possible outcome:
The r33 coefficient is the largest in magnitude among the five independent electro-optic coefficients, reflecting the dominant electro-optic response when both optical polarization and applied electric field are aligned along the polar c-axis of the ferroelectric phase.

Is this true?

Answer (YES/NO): NO